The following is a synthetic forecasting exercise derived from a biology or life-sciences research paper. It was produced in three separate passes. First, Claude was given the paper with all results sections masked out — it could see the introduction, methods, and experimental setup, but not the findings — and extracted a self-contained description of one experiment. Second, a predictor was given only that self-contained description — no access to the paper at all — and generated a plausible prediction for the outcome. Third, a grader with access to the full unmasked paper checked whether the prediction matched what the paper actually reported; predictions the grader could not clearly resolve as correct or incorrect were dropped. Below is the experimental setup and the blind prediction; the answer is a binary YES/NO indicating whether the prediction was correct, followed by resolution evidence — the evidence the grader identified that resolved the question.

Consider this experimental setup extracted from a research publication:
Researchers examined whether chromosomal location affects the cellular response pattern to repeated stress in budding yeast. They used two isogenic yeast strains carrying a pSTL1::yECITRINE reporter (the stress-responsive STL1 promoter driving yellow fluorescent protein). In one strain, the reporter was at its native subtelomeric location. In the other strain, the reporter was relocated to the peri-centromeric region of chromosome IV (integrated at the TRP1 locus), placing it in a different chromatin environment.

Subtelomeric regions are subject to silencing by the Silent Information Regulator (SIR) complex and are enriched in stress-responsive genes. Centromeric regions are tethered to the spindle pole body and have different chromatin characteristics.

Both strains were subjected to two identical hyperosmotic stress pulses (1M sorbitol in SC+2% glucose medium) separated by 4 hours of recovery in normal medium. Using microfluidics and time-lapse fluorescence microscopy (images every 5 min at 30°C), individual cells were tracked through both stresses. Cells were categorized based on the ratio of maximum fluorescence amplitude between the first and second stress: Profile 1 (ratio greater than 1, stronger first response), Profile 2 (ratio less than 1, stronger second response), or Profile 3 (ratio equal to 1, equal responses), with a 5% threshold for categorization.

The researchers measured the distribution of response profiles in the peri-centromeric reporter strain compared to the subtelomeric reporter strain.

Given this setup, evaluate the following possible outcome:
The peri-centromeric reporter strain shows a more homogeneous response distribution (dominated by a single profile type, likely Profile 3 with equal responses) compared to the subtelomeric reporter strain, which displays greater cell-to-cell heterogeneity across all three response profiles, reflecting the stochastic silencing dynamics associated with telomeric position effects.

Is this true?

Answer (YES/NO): NO